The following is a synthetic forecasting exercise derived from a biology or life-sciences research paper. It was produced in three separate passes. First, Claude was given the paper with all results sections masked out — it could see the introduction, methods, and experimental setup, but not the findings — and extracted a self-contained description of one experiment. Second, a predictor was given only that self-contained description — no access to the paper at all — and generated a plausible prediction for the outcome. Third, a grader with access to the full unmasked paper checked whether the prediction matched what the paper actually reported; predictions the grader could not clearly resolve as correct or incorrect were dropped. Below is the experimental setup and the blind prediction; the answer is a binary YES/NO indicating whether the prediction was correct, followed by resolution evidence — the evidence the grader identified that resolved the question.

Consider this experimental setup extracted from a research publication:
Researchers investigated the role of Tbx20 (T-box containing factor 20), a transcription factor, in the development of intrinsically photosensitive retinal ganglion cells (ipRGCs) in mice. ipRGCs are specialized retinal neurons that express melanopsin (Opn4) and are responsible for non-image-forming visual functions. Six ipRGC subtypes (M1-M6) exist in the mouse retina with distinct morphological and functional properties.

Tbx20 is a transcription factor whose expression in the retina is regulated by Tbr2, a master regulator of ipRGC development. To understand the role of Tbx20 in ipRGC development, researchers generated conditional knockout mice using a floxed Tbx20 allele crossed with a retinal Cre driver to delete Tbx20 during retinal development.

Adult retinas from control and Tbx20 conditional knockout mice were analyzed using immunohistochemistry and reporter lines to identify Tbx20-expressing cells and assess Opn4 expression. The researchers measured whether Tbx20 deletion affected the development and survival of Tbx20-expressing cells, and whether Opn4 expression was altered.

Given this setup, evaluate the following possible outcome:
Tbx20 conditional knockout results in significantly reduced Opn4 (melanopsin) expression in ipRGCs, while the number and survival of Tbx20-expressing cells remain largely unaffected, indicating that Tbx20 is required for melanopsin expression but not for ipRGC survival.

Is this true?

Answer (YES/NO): NO